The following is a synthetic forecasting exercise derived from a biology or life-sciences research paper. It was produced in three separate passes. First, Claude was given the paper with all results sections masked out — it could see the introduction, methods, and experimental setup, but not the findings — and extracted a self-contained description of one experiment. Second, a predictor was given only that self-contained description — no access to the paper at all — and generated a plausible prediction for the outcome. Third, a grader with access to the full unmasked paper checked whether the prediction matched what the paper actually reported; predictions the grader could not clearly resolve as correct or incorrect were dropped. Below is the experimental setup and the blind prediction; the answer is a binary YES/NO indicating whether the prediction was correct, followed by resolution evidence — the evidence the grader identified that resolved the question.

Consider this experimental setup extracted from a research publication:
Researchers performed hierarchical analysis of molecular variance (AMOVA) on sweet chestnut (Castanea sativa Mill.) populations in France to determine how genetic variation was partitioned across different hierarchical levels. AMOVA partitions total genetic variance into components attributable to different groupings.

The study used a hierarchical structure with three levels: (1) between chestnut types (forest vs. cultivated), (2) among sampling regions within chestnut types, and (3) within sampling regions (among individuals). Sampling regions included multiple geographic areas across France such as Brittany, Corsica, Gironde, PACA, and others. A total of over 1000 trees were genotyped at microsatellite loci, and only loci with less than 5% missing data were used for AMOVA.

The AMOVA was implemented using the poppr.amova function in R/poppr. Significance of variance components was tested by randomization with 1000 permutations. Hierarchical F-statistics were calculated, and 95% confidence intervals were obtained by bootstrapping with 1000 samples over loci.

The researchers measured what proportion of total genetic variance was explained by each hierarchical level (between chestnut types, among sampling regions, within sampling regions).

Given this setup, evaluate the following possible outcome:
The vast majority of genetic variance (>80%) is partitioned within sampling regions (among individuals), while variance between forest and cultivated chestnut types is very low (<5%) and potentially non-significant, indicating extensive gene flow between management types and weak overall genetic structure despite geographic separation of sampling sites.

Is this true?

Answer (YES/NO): YES